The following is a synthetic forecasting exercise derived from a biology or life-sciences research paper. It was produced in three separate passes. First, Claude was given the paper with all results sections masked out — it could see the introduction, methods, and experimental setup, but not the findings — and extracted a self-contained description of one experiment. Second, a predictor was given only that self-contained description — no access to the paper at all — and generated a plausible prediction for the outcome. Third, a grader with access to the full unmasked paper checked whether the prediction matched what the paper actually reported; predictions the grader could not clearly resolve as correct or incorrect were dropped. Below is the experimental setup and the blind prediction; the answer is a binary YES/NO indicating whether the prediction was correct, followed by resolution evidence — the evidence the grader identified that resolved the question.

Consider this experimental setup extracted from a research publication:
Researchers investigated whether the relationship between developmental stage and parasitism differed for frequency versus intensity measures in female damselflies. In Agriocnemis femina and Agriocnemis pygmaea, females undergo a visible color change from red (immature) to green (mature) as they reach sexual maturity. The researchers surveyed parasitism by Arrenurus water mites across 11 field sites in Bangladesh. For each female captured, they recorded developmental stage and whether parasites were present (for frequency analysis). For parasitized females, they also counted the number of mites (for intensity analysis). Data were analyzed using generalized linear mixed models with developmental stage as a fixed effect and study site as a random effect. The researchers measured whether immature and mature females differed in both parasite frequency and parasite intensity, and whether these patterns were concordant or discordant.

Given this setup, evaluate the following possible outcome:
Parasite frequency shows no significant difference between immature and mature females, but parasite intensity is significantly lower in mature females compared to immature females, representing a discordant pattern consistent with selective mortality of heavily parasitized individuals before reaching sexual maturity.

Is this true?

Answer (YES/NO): NO